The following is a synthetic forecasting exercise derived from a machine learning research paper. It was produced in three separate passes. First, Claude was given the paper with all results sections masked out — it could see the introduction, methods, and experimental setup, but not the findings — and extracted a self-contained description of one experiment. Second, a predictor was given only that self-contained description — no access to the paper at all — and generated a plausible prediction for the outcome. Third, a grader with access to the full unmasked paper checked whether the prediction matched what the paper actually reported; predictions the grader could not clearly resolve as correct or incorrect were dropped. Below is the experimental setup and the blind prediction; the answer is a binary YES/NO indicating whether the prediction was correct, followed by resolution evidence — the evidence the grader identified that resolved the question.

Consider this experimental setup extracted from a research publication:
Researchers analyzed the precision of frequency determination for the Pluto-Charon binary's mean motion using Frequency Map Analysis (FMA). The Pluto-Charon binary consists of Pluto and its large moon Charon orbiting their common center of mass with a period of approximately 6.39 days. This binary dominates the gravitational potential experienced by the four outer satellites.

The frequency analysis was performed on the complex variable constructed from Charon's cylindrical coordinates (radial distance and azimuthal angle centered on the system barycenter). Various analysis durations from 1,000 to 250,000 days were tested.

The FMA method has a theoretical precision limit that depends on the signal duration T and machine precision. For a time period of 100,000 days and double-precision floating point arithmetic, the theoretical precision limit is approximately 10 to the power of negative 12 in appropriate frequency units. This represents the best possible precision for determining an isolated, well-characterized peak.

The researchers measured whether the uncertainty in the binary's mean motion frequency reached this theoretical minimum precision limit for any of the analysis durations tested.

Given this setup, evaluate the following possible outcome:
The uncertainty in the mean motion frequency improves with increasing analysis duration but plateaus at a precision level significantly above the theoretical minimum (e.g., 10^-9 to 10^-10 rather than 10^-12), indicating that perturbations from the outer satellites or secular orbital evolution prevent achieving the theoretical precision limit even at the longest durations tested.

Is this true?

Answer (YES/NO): NO